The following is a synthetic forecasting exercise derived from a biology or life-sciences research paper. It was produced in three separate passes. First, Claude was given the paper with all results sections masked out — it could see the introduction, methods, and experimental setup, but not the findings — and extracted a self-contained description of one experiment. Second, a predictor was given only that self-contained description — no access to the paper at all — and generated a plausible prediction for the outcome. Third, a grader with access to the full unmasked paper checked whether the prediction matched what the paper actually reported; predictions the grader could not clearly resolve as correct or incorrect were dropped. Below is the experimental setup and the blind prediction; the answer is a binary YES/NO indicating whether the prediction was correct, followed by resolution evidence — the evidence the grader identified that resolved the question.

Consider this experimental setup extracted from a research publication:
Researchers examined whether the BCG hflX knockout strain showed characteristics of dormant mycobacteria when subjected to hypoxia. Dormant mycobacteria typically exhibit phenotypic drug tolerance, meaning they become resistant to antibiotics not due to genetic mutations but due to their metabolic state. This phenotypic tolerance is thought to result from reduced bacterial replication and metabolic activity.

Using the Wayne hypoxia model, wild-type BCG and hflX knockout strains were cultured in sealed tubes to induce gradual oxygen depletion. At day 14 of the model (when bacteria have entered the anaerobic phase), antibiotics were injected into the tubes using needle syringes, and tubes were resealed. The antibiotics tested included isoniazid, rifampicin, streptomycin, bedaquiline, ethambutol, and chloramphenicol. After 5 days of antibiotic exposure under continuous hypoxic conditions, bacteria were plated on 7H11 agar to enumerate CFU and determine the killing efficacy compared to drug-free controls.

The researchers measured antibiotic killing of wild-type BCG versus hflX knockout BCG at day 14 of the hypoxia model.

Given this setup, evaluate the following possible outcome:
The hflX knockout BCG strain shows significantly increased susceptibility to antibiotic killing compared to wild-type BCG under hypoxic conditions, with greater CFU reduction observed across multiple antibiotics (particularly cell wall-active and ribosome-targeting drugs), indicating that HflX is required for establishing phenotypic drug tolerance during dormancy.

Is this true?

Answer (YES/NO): NO